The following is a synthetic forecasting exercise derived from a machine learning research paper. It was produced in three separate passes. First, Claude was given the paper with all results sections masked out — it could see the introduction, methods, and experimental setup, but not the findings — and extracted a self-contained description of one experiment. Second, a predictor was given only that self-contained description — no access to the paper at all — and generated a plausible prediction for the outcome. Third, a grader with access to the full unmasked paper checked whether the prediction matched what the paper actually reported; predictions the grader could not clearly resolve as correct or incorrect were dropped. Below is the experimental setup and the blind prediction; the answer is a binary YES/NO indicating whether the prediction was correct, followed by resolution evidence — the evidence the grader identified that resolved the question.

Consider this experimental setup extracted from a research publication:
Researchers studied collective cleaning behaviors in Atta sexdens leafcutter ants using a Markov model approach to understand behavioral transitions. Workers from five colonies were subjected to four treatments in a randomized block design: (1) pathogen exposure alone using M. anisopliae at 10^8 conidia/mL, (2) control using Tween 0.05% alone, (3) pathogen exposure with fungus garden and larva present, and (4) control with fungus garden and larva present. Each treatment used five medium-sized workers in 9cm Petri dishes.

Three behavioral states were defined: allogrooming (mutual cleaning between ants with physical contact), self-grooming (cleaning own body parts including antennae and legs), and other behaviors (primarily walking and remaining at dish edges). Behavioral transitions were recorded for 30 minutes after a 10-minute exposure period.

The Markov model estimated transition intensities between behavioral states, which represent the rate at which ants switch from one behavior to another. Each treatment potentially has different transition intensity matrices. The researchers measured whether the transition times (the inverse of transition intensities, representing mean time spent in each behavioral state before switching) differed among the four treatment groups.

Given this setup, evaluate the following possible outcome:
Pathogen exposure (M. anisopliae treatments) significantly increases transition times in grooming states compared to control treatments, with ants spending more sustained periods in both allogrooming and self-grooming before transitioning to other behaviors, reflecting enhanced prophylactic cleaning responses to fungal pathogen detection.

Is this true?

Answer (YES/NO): NO